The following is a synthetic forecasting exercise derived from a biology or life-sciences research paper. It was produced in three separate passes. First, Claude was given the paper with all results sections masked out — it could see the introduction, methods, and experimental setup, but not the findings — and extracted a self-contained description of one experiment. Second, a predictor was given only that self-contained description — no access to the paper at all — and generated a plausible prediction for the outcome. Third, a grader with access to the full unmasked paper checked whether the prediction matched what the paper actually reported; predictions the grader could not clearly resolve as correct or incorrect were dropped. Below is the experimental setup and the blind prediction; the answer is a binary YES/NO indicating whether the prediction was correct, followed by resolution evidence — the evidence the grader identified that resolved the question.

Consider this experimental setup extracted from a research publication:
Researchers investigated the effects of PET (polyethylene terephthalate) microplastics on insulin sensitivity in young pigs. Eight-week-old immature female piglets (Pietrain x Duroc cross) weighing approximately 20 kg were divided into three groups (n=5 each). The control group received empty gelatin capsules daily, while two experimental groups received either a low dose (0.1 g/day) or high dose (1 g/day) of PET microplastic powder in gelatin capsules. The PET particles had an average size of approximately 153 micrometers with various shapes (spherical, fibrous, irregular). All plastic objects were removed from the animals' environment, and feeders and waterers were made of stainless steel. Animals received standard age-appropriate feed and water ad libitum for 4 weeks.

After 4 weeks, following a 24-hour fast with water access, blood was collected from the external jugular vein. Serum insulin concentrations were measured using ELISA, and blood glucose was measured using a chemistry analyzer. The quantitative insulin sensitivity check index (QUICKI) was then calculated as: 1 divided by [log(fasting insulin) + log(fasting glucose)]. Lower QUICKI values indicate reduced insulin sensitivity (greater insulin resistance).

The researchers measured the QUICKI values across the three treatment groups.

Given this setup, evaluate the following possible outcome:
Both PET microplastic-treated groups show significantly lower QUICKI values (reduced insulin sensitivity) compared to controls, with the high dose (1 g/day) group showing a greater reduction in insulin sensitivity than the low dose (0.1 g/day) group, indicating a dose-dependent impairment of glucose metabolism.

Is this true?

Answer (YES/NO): NO